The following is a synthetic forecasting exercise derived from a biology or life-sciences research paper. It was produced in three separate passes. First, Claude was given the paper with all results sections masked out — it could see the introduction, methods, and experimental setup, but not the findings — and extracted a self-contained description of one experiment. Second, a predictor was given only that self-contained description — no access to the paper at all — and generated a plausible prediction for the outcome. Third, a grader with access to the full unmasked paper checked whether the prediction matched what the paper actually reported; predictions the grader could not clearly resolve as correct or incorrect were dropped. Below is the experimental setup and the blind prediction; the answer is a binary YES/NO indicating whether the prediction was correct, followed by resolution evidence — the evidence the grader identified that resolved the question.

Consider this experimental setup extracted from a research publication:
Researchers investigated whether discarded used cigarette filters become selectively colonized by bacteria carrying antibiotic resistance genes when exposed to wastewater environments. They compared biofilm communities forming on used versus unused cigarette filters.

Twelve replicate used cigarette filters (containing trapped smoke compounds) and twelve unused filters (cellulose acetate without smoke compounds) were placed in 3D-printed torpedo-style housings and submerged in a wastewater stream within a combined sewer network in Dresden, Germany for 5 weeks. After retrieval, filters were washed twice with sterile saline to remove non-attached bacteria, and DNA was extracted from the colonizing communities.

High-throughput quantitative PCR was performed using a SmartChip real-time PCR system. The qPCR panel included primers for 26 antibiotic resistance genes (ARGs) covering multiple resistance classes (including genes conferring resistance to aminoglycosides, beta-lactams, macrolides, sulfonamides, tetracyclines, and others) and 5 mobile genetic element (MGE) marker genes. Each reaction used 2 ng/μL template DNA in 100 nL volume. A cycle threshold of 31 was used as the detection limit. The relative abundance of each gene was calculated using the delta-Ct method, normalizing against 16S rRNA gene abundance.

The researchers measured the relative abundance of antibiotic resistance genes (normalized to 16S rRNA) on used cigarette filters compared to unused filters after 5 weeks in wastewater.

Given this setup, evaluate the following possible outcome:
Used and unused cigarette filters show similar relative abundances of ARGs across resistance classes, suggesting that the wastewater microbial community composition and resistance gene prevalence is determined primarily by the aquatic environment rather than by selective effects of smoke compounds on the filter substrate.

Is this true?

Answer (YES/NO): NO